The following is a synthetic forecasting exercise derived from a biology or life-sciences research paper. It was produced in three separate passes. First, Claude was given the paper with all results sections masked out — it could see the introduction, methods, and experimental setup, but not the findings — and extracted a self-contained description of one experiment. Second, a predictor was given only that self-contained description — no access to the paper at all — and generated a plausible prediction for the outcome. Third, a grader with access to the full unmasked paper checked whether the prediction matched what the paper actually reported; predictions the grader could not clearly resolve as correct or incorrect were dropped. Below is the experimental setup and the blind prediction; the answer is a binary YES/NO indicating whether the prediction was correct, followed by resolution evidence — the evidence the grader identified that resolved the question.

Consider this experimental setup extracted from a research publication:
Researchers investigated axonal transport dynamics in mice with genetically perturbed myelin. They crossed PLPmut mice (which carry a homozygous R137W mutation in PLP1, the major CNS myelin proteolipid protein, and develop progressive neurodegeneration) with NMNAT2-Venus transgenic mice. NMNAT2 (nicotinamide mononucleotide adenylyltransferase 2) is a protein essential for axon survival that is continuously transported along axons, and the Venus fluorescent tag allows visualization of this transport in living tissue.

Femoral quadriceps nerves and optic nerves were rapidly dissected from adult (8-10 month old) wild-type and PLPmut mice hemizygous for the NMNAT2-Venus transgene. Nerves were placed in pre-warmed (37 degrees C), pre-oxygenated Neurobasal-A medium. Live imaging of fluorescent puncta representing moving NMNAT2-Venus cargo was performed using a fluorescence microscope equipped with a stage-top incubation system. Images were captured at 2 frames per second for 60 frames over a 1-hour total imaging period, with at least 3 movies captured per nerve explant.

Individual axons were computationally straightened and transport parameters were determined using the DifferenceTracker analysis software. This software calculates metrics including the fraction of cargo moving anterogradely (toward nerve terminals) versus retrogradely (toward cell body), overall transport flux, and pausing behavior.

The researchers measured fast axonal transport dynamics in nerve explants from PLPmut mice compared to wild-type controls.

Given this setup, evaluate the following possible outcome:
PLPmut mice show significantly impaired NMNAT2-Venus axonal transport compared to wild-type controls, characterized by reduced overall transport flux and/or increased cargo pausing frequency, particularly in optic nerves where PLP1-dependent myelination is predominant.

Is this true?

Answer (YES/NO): YES